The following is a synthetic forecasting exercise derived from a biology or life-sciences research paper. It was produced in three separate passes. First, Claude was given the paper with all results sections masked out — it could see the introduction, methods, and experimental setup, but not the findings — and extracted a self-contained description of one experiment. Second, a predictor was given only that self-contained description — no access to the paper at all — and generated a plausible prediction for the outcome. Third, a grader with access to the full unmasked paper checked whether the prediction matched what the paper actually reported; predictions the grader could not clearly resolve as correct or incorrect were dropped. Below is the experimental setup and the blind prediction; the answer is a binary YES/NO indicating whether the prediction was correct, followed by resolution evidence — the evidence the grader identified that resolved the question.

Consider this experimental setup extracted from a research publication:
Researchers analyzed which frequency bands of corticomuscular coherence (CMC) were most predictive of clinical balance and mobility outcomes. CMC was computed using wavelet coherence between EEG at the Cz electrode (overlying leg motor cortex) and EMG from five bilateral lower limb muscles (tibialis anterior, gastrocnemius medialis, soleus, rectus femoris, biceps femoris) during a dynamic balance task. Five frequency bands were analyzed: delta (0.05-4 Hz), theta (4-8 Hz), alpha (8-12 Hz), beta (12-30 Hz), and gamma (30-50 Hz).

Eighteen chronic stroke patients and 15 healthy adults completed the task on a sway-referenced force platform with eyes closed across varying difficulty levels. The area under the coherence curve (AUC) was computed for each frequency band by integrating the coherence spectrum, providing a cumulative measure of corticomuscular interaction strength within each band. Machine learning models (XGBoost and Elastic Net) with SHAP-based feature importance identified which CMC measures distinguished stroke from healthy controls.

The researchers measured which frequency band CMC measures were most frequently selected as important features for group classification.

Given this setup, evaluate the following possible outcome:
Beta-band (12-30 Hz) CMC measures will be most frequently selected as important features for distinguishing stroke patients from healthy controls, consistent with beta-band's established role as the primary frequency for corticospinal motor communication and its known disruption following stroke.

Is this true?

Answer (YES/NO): NO